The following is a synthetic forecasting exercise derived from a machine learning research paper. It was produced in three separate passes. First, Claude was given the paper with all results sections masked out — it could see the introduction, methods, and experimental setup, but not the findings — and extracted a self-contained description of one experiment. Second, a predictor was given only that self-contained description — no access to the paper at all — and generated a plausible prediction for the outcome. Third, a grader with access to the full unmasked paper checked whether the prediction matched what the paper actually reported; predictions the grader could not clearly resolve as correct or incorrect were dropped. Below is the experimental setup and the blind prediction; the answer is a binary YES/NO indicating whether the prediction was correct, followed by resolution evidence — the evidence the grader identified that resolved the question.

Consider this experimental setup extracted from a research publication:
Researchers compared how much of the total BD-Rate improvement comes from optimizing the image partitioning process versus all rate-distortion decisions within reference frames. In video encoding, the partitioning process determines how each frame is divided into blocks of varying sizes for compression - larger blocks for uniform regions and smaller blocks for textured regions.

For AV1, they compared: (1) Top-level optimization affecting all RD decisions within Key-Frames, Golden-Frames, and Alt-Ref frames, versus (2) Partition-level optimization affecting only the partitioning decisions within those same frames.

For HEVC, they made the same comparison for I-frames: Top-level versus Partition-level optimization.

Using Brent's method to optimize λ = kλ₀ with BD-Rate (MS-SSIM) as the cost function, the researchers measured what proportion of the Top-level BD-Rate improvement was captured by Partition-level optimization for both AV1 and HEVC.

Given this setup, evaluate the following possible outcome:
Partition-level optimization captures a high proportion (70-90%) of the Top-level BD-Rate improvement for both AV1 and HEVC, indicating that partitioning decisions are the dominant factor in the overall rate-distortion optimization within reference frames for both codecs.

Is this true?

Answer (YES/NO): NO